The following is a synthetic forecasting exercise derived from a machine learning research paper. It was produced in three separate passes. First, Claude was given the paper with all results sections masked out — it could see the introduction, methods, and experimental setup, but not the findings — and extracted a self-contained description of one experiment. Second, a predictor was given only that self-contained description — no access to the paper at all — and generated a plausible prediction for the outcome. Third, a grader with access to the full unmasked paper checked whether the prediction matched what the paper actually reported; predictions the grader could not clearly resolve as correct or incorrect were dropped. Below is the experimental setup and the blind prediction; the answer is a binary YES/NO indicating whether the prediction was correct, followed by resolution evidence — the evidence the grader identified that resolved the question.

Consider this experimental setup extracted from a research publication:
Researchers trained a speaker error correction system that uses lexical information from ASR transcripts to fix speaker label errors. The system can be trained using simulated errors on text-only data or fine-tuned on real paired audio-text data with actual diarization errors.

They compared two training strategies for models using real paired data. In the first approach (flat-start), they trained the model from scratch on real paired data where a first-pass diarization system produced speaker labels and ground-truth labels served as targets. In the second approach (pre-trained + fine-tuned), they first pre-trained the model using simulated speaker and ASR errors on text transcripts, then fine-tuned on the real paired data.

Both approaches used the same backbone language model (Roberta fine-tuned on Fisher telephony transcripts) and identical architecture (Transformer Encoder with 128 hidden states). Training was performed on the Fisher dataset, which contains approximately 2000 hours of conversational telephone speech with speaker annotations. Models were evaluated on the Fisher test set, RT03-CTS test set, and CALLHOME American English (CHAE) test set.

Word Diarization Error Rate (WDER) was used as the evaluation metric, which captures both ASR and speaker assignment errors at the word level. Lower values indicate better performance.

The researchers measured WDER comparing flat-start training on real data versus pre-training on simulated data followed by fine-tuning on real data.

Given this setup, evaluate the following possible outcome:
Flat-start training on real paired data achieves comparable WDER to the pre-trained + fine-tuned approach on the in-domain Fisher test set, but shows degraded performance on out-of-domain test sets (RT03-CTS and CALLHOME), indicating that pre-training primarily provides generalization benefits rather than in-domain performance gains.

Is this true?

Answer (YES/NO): NO